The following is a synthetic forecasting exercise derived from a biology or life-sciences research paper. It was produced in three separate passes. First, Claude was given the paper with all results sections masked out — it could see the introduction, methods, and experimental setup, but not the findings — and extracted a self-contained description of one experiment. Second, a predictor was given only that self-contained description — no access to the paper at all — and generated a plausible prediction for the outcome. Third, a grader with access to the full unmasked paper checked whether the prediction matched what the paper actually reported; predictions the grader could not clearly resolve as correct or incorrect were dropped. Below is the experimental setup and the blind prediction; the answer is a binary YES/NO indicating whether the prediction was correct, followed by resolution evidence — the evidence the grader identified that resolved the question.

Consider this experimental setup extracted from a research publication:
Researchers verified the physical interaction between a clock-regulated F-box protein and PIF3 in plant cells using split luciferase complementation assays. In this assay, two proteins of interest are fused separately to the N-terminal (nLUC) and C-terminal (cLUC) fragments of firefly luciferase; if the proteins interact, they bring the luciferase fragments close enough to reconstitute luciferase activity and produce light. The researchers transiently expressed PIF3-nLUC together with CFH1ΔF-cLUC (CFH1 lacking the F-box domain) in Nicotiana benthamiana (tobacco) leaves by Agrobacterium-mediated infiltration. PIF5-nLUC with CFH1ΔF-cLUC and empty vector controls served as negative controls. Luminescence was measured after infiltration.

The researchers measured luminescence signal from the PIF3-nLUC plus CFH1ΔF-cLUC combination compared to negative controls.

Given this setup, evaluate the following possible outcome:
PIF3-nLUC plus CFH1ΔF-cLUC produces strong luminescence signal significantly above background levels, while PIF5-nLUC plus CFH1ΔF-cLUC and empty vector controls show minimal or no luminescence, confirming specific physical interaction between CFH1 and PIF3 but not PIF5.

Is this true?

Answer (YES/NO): YES